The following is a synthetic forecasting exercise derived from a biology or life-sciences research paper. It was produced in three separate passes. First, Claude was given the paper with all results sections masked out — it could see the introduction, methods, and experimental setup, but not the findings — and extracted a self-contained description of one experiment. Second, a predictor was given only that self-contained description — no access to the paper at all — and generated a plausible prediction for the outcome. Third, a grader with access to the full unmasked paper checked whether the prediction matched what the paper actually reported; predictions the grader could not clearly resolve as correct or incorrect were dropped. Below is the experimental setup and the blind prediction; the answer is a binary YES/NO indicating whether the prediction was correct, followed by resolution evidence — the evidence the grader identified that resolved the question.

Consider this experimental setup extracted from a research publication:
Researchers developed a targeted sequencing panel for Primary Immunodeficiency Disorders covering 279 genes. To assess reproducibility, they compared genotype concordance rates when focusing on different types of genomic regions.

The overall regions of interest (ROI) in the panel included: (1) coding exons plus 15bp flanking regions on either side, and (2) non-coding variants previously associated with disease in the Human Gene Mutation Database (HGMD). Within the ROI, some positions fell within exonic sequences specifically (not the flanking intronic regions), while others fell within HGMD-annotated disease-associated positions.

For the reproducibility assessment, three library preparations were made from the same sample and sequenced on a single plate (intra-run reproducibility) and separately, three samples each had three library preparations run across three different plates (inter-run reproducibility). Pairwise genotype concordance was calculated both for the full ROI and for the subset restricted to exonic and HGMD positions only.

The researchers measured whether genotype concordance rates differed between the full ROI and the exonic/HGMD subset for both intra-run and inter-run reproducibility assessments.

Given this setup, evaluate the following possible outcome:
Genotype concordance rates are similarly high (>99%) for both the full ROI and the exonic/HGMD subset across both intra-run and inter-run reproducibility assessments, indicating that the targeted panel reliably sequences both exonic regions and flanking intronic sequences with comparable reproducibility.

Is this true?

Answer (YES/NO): NO